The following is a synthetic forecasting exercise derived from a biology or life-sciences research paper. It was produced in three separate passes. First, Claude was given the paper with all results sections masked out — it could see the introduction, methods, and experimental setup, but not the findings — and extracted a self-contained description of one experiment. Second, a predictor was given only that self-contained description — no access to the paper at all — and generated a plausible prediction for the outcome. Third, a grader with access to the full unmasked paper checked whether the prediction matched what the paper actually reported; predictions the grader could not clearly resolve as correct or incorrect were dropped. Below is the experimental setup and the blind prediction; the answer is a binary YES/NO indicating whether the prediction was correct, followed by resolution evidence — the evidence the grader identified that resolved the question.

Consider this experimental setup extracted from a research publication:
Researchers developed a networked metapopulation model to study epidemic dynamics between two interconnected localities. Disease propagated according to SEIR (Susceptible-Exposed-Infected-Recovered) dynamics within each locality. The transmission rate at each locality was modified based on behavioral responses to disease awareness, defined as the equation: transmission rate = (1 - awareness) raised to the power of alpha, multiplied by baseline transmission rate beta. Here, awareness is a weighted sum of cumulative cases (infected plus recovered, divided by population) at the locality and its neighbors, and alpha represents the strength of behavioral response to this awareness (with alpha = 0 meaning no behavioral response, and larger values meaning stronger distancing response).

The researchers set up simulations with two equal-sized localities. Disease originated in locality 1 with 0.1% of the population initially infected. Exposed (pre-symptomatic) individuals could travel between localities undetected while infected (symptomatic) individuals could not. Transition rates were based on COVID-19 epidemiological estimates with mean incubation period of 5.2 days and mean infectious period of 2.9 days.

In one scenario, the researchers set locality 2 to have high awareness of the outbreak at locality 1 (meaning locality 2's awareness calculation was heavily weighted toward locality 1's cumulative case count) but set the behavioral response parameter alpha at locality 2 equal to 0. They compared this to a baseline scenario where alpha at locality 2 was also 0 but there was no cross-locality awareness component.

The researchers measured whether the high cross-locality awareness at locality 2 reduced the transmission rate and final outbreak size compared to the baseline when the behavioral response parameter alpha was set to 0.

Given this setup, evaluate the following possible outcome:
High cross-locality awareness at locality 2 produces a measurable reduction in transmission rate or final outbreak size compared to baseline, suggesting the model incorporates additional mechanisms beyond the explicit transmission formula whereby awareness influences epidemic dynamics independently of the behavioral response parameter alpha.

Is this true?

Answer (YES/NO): NO